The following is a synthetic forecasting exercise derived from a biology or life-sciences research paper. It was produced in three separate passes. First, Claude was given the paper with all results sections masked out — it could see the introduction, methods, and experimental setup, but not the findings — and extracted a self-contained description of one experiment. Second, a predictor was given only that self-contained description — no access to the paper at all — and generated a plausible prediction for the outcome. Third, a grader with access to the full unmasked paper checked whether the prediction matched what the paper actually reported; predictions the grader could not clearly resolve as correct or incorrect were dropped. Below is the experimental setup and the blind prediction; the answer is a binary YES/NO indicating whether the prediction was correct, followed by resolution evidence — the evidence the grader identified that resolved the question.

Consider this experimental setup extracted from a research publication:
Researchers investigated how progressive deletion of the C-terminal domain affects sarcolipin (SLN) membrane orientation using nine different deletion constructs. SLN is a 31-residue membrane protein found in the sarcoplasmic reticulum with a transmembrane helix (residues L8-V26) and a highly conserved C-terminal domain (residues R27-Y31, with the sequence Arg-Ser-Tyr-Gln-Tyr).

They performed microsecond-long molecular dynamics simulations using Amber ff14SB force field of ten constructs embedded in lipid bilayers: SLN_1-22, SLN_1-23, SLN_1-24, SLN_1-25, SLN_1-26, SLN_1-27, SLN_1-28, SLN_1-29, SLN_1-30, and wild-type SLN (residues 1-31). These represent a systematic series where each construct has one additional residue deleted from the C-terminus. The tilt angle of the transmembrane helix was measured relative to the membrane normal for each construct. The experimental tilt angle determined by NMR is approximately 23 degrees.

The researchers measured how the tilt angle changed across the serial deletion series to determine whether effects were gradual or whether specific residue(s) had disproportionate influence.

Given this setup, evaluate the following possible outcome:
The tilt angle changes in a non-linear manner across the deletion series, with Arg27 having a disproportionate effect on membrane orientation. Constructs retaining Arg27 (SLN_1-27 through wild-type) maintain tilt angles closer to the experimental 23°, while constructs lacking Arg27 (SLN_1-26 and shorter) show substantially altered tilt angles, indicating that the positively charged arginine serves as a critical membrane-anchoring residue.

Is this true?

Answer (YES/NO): NO